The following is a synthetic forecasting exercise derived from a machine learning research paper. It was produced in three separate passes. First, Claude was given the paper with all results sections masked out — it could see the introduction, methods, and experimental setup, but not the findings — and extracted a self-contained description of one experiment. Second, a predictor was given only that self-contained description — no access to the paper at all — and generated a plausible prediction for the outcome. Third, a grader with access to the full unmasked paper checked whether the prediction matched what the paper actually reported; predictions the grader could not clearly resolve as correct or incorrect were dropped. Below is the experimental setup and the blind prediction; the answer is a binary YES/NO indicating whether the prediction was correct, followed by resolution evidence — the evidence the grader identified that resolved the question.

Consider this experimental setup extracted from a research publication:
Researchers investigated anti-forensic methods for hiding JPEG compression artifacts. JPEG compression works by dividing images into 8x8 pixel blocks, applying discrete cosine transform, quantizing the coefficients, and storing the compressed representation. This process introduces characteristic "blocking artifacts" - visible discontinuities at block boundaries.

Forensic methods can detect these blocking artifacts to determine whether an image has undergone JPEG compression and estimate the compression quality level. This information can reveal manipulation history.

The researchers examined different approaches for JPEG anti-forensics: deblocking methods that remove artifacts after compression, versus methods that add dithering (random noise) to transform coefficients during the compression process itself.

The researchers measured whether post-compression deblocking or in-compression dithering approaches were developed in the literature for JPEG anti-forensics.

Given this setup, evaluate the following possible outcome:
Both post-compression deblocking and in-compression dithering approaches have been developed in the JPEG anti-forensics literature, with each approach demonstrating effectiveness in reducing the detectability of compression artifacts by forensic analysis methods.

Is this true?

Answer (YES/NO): YES